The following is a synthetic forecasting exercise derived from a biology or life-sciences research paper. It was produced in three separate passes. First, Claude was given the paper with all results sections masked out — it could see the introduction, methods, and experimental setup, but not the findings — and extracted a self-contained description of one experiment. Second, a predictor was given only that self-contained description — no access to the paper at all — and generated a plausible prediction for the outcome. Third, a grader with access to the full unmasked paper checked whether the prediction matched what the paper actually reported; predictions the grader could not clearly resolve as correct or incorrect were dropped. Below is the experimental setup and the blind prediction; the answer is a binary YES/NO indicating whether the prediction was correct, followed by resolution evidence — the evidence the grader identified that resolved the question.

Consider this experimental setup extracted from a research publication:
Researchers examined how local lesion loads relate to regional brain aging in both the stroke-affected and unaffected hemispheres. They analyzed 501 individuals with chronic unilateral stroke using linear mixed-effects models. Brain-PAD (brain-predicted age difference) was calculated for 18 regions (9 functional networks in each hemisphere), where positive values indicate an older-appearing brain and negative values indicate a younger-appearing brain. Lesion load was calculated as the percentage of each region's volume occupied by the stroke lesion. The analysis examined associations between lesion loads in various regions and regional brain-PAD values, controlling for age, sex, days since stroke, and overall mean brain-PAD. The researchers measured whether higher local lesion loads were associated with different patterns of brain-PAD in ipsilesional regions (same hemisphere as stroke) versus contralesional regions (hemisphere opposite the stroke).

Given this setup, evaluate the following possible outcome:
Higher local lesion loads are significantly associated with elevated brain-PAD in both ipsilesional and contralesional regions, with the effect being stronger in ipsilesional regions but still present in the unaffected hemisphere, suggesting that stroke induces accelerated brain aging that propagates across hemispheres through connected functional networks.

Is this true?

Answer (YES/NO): NO